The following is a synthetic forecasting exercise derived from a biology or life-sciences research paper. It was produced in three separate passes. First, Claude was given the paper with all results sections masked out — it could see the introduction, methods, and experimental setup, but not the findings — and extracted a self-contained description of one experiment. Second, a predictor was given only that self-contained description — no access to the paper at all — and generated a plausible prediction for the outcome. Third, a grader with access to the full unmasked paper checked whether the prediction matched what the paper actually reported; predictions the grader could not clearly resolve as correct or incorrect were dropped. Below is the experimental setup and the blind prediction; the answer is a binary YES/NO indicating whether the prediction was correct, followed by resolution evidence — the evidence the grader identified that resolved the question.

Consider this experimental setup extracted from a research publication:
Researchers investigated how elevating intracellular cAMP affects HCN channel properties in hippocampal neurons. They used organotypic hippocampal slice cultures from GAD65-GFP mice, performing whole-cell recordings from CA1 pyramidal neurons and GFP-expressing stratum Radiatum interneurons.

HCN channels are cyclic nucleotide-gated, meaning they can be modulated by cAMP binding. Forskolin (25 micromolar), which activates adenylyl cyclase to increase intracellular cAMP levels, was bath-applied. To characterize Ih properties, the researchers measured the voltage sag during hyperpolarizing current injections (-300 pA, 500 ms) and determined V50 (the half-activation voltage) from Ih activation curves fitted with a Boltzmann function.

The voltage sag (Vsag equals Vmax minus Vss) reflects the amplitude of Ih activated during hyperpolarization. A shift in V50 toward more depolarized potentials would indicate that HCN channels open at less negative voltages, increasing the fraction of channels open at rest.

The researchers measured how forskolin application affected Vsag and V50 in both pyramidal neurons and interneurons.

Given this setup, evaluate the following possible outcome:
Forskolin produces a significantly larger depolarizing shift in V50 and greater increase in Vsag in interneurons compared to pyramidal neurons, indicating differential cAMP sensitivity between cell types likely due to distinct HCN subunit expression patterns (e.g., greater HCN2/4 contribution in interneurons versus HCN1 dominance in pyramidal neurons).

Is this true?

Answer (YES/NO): NO